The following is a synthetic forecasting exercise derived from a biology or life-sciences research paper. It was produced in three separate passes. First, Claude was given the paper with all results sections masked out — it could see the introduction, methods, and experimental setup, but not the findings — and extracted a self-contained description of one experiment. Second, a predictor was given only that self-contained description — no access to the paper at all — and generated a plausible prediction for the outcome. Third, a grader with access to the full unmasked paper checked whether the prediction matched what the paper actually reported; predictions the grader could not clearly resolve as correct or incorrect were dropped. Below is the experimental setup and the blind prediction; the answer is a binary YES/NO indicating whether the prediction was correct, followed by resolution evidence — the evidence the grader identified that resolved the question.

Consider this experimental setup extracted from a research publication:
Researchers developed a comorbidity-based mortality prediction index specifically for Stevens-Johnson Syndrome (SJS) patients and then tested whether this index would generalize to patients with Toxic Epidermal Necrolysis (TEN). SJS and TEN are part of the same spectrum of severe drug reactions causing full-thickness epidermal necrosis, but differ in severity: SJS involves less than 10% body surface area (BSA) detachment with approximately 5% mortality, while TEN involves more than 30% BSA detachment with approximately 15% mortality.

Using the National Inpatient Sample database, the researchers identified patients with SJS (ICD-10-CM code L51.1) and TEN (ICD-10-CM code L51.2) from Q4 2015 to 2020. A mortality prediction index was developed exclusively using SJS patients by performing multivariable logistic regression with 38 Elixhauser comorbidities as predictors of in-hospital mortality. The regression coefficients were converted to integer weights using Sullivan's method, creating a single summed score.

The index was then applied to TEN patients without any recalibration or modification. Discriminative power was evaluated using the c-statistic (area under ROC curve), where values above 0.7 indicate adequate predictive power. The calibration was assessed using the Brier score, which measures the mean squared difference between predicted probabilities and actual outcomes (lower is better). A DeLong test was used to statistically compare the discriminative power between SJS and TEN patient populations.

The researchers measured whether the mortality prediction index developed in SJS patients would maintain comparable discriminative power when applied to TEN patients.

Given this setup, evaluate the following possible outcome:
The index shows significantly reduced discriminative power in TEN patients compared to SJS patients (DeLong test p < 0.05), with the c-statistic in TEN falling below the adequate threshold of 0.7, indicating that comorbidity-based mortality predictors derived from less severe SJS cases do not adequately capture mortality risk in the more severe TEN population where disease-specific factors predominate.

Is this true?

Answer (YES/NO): YES